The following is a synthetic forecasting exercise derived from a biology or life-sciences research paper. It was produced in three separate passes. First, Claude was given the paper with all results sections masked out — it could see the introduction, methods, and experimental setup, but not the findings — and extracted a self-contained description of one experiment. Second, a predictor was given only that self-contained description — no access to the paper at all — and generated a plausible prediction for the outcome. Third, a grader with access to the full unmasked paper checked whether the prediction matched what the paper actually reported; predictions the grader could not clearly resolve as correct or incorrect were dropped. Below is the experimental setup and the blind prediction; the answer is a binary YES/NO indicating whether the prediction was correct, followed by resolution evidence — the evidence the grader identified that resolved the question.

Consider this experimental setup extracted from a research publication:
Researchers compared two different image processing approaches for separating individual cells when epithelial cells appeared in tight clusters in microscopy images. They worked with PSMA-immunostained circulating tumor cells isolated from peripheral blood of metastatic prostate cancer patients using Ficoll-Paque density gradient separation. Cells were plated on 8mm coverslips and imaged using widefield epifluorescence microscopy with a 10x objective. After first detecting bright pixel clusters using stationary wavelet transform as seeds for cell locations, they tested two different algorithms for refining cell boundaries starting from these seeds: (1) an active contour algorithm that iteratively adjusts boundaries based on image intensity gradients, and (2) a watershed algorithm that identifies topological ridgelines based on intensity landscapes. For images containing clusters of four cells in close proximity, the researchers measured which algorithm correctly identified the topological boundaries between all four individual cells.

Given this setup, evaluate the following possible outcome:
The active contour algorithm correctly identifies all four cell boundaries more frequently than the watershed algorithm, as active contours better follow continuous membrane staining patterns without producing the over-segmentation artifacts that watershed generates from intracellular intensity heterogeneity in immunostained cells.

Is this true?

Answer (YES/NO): NO